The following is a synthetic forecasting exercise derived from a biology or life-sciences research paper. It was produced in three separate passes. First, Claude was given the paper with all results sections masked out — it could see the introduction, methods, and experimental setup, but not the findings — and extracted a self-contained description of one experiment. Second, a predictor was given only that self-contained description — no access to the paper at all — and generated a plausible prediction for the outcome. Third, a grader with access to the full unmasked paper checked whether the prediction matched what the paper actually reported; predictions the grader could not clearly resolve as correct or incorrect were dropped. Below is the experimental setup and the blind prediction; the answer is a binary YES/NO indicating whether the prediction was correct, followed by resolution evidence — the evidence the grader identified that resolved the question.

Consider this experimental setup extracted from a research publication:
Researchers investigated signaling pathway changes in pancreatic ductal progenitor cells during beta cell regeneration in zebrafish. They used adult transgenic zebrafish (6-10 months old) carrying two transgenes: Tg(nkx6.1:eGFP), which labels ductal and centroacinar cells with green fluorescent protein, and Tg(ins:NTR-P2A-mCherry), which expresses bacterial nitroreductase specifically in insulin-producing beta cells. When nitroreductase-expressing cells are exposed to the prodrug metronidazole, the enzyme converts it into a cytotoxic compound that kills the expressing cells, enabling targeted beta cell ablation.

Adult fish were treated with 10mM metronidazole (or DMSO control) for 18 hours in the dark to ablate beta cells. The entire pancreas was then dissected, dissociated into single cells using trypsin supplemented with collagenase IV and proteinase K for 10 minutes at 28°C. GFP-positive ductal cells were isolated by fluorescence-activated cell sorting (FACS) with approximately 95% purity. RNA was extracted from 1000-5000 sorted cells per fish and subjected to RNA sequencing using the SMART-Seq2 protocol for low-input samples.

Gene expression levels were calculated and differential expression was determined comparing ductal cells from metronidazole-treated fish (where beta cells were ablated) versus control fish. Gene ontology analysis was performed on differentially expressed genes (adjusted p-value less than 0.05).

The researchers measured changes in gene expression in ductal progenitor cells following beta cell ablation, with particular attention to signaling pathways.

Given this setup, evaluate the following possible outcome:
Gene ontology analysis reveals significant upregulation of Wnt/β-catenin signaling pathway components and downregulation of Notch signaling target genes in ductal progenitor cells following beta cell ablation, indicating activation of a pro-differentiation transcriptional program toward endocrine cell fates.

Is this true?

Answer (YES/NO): NO